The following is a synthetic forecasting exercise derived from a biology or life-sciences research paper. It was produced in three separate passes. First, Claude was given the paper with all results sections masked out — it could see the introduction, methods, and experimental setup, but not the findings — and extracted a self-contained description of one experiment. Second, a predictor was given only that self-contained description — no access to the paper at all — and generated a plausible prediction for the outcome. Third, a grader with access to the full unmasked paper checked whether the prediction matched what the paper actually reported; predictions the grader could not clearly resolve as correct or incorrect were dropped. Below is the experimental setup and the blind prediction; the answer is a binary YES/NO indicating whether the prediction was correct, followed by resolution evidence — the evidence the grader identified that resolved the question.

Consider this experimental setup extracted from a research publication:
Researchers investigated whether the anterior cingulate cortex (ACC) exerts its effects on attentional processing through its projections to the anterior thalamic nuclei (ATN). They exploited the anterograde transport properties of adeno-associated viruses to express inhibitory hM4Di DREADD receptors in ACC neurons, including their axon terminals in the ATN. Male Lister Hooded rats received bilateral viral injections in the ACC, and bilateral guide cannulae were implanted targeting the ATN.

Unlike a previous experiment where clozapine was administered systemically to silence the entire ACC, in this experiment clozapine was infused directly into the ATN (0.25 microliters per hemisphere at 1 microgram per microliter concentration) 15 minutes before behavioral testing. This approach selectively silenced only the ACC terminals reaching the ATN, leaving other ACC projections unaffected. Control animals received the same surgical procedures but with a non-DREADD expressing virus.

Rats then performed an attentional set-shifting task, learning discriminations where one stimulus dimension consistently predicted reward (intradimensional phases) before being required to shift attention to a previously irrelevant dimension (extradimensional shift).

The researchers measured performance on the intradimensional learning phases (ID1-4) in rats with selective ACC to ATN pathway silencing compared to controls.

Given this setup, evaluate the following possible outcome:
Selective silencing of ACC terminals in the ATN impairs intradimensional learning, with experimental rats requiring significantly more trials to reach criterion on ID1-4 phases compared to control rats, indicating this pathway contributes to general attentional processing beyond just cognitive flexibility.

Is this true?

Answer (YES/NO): NO